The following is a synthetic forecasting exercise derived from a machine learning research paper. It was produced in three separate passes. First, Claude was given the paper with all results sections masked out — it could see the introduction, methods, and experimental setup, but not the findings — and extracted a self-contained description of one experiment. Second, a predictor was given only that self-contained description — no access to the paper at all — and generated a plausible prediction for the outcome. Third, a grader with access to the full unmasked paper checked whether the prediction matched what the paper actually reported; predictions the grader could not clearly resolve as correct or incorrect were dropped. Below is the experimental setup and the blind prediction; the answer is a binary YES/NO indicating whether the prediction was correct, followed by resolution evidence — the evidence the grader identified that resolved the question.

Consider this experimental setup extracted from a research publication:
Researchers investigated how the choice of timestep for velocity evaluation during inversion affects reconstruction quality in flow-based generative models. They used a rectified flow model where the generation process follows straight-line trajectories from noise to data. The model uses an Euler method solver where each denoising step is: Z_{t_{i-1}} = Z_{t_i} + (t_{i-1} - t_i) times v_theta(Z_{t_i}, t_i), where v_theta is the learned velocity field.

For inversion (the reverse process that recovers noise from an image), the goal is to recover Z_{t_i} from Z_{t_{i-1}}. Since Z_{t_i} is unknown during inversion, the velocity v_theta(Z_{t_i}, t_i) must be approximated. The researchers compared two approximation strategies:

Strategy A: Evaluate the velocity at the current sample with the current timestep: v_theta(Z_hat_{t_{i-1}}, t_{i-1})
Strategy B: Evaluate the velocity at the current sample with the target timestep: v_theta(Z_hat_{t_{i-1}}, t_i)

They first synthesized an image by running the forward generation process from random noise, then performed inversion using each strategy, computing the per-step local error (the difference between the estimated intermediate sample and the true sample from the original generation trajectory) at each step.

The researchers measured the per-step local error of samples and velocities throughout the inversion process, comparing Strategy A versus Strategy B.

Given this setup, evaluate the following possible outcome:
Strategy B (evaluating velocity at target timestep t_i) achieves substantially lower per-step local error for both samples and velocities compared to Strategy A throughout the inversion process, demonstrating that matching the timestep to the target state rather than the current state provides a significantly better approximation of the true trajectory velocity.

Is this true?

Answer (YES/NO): YES